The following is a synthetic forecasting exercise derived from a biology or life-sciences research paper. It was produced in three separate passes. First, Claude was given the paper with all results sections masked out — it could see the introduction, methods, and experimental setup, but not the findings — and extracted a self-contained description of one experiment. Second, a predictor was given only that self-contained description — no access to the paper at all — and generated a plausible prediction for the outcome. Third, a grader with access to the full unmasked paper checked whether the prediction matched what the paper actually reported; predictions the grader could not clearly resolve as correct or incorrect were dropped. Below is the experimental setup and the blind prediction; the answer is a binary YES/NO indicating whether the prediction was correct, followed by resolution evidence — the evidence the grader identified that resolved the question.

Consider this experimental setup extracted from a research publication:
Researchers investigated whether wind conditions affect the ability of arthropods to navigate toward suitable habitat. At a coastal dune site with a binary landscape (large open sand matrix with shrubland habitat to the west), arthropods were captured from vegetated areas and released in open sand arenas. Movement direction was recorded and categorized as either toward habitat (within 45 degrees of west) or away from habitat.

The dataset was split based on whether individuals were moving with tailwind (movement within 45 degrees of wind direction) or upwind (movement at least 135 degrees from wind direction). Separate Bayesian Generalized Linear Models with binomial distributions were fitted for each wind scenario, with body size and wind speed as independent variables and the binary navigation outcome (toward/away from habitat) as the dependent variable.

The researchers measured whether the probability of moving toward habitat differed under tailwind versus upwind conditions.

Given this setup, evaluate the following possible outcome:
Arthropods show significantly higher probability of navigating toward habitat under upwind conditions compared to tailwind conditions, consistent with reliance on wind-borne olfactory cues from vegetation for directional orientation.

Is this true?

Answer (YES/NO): NO